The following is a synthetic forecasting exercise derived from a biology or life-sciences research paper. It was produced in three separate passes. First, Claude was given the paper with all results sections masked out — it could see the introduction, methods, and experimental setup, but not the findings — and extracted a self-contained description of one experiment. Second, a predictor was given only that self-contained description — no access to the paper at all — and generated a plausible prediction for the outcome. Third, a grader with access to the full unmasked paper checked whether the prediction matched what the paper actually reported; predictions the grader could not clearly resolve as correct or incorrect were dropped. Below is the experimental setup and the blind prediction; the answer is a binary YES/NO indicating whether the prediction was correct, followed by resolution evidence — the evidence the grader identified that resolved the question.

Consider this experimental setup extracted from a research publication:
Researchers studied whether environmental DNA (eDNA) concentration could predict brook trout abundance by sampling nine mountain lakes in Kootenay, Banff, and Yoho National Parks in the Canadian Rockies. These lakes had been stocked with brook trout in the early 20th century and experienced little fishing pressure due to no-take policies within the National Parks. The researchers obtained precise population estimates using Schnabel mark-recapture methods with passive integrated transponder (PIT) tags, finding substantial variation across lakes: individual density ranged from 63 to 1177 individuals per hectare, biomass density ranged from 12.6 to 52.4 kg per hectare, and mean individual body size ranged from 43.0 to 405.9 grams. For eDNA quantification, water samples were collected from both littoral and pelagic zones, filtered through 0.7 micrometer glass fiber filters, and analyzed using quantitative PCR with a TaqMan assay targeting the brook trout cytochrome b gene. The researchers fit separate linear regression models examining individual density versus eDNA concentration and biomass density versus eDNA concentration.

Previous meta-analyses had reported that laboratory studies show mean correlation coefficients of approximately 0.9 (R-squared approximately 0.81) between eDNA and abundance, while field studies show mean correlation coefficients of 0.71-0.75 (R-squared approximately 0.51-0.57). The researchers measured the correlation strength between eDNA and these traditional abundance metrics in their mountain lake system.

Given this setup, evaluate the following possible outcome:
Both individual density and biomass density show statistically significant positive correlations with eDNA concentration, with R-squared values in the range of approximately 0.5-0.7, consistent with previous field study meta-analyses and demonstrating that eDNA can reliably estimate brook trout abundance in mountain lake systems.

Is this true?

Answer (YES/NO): YES